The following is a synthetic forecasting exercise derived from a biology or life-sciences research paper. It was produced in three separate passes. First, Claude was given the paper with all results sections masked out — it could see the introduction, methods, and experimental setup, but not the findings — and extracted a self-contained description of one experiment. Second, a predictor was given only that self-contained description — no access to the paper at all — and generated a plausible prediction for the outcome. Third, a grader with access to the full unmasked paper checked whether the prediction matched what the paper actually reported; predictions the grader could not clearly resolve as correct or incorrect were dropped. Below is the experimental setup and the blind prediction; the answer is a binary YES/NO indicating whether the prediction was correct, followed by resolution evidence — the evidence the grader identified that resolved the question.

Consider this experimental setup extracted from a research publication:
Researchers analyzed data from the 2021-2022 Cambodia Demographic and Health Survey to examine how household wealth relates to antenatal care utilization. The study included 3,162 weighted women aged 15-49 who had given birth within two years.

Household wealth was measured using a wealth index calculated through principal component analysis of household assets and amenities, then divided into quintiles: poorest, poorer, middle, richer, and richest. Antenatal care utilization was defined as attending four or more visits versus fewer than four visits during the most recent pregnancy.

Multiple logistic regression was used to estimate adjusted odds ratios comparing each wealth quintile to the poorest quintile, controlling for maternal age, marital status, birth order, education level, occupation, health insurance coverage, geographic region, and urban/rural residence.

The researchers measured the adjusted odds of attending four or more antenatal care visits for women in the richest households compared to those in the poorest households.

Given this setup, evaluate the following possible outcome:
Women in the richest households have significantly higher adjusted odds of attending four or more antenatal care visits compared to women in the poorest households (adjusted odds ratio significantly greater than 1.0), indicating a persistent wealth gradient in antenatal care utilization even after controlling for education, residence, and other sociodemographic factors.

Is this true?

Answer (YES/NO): YES